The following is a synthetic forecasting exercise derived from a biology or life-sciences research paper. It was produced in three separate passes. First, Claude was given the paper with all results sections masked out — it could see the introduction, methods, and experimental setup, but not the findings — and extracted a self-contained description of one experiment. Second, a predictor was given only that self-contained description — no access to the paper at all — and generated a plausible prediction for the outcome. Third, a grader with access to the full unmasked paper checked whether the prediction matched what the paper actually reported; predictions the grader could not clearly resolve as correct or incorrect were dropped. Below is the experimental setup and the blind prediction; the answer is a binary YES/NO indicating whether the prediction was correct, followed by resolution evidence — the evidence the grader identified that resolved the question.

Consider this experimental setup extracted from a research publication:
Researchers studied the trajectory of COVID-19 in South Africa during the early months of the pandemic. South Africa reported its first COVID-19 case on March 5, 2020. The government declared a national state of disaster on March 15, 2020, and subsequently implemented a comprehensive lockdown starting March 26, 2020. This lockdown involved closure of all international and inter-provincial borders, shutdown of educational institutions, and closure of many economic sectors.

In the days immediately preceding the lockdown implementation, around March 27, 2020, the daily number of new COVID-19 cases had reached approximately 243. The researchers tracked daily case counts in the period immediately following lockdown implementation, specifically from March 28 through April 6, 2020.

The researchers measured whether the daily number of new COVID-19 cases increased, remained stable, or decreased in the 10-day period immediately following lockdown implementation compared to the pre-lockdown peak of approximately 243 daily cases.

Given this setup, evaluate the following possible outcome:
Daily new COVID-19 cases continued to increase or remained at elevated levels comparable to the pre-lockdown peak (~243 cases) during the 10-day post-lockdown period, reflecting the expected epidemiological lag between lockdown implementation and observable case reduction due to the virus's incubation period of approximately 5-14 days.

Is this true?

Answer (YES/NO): NO